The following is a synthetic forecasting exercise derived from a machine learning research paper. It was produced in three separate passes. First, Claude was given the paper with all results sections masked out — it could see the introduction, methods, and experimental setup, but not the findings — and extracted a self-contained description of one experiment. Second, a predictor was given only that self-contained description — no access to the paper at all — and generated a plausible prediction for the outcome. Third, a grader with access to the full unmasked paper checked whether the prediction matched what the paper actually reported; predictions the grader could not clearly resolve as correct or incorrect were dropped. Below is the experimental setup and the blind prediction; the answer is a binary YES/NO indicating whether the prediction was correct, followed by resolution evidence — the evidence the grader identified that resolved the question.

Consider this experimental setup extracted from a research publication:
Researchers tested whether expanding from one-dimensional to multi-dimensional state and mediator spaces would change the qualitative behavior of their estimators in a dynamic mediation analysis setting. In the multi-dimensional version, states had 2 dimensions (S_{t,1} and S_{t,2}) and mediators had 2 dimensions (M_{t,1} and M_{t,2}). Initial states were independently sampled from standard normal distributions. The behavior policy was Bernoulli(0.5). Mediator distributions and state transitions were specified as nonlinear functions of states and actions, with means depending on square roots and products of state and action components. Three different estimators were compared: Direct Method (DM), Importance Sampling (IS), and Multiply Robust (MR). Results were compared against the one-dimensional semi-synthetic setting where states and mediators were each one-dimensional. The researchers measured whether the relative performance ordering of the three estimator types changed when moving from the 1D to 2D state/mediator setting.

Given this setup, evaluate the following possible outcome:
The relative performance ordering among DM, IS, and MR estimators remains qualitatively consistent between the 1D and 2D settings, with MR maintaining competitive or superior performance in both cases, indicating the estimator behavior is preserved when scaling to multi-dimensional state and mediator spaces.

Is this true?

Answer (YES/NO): YES